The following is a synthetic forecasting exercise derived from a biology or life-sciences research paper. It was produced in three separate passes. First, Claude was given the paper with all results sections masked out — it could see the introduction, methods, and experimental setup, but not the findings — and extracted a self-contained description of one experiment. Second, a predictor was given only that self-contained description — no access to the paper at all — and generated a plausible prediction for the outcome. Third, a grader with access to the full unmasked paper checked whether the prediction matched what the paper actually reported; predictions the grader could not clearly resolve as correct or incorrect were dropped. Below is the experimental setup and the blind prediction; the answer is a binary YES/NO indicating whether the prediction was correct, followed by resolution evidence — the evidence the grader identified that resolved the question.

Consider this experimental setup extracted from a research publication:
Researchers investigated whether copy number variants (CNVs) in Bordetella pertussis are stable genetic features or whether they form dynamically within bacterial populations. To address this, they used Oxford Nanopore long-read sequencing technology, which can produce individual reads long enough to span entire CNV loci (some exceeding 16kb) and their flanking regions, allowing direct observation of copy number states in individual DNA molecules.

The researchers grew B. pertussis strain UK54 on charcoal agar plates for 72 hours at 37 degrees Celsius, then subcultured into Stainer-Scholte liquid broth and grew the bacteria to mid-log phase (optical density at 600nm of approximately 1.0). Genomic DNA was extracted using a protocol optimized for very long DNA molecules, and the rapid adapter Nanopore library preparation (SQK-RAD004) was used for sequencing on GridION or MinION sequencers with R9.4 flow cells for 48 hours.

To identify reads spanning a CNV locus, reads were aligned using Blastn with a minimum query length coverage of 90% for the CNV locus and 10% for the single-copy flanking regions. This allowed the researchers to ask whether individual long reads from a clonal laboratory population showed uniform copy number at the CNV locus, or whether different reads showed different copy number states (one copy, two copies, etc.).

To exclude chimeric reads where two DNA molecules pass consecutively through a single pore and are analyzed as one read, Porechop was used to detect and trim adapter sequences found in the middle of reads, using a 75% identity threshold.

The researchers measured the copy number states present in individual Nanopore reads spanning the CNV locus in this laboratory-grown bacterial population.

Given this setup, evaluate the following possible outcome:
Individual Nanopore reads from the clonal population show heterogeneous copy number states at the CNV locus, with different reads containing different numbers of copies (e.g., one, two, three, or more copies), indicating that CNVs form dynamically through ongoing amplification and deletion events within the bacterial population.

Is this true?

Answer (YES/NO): YES